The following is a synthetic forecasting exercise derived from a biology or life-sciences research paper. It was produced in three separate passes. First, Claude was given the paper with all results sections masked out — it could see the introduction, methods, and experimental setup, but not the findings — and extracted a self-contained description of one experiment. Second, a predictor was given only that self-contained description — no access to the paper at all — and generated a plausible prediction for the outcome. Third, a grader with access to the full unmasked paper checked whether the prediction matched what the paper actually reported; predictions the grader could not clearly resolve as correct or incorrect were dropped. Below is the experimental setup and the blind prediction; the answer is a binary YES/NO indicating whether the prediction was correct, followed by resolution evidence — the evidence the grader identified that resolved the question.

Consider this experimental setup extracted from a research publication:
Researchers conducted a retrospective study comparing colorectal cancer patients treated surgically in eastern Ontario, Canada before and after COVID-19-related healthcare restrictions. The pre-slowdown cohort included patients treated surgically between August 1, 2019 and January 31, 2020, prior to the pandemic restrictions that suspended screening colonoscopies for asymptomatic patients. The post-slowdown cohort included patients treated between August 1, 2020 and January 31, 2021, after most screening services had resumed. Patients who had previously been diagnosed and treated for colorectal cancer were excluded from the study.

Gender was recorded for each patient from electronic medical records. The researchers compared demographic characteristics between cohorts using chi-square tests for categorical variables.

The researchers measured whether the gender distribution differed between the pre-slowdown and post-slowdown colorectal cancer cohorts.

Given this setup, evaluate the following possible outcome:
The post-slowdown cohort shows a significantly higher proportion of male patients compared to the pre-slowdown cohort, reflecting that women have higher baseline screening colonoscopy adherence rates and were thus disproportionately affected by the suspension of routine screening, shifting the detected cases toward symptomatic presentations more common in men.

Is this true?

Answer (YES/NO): NO